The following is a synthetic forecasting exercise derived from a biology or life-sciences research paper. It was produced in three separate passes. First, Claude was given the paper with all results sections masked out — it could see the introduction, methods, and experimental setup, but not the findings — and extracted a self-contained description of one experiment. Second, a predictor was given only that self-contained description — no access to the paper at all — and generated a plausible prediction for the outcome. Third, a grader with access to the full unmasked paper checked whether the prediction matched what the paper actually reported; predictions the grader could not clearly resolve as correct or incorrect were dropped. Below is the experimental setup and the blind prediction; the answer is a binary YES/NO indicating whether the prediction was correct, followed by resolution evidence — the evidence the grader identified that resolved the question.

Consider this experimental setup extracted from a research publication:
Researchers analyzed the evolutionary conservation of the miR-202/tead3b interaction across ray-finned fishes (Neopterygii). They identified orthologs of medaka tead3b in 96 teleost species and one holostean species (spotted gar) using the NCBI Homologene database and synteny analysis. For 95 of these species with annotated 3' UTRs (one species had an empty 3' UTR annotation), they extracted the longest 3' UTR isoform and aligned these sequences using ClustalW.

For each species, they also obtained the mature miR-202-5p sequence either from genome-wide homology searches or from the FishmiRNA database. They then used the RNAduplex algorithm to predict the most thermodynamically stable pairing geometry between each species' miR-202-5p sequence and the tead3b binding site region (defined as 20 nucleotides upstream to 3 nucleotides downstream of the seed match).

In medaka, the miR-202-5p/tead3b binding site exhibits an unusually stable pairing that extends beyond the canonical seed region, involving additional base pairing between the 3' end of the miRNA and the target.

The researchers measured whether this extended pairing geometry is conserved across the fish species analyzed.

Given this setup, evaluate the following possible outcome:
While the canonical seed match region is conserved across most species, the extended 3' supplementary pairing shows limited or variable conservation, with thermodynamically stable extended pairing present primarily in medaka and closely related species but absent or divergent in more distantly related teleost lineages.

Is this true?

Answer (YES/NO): NO